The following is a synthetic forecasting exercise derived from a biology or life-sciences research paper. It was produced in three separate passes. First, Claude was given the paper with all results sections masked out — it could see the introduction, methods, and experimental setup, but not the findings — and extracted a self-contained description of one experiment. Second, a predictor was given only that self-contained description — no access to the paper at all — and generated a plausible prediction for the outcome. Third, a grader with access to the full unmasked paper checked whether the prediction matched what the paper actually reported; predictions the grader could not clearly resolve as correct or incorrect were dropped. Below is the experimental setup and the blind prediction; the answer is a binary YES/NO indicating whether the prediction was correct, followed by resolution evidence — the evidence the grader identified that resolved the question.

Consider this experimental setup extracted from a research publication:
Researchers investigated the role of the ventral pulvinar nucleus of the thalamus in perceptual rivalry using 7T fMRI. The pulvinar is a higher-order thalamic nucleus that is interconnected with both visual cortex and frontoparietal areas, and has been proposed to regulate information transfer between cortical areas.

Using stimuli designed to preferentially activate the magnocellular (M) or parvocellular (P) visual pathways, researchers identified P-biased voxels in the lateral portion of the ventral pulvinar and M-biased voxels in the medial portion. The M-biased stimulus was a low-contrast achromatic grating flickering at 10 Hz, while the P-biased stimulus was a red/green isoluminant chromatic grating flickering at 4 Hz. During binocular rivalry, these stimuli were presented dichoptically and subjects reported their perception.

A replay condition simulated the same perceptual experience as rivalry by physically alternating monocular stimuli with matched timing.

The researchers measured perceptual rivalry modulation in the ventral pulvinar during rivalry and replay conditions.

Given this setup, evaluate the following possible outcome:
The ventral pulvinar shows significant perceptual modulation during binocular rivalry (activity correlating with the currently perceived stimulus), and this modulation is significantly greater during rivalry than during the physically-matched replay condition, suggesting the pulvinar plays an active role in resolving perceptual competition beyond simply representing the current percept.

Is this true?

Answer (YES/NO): NO